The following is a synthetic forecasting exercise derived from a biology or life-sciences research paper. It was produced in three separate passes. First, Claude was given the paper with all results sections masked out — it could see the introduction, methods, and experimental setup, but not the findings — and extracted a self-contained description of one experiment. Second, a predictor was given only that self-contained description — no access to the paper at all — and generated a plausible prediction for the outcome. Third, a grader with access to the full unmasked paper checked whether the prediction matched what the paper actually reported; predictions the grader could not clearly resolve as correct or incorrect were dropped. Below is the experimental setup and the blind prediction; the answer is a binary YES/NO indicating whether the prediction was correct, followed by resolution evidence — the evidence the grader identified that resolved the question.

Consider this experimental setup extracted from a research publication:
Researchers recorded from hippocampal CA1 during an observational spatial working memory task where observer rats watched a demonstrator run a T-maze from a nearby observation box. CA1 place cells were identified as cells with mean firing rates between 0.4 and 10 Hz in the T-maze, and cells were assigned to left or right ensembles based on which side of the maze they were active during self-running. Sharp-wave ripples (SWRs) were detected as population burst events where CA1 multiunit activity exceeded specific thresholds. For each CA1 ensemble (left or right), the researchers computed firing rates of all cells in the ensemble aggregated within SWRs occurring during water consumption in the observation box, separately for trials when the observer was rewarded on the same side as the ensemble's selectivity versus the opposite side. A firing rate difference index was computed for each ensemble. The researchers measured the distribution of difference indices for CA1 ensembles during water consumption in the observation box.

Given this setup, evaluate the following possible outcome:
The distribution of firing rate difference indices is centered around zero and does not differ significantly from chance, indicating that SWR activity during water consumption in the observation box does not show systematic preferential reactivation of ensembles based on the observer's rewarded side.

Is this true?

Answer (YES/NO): NO